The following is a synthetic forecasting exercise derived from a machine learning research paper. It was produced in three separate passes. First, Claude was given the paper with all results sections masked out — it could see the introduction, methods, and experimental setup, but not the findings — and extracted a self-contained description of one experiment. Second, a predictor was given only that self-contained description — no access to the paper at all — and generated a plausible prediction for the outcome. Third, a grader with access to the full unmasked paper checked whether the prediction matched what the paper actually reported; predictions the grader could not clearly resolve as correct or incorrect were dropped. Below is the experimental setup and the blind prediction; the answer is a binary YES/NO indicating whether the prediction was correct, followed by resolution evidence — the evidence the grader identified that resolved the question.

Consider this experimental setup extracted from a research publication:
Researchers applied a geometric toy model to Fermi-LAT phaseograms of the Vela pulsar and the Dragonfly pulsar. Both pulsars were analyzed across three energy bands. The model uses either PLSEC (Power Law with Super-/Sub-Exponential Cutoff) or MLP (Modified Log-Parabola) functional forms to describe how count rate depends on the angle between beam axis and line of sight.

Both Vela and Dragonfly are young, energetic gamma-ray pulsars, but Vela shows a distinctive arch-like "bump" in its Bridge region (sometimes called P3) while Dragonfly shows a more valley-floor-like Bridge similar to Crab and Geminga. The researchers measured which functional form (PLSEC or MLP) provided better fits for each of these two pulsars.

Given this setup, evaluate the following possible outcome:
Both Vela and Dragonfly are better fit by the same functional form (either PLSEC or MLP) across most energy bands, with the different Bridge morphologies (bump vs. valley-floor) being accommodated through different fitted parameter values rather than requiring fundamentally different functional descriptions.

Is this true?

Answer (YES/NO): NO